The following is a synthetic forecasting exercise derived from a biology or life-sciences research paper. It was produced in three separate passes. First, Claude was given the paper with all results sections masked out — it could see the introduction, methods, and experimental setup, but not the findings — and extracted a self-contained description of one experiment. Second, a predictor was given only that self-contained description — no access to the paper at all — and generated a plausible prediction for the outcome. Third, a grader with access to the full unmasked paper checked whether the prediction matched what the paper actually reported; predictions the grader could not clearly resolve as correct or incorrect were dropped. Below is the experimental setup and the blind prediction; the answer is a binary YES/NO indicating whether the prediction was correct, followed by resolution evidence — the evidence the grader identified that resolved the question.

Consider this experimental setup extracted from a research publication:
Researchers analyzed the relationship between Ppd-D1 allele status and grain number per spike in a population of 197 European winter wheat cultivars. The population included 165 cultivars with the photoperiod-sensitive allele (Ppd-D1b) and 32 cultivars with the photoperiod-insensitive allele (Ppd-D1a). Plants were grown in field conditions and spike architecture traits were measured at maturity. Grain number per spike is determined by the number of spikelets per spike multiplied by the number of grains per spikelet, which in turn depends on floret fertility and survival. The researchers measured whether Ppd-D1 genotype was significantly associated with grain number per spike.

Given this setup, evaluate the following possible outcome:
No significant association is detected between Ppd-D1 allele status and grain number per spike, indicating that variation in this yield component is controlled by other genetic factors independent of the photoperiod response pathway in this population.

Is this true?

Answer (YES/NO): NO